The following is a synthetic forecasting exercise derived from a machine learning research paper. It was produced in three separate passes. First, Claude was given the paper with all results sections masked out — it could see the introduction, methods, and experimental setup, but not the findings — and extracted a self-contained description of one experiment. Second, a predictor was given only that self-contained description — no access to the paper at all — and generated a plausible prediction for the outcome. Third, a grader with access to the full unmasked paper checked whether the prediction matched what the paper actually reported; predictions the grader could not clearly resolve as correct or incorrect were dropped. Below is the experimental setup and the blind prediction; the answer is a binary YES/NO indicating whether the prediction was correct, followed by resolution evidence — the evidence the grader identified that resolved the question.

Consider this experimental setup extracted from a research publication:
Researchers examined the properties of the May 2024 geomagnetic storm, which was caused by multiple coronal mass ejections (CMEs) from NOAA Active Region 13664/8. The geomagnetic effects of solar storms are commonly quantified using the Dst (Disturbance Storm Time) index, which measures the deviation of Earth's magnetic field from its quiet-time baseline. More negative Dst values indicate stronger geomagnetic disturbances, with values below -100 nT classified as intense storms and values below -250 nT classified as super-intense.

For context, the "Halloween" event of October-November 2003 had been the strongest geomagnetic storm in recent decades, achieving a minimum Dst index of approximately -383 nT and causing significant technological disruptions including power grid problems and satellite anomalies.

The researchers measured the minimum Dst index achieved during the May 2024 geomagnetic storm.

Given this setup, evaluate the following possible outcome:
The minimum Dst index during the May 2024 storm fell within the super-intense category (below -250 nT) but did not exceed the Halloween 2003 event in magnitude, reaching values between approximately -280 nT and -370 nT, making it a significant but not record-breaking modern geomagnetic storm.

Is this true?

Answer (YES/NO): NO